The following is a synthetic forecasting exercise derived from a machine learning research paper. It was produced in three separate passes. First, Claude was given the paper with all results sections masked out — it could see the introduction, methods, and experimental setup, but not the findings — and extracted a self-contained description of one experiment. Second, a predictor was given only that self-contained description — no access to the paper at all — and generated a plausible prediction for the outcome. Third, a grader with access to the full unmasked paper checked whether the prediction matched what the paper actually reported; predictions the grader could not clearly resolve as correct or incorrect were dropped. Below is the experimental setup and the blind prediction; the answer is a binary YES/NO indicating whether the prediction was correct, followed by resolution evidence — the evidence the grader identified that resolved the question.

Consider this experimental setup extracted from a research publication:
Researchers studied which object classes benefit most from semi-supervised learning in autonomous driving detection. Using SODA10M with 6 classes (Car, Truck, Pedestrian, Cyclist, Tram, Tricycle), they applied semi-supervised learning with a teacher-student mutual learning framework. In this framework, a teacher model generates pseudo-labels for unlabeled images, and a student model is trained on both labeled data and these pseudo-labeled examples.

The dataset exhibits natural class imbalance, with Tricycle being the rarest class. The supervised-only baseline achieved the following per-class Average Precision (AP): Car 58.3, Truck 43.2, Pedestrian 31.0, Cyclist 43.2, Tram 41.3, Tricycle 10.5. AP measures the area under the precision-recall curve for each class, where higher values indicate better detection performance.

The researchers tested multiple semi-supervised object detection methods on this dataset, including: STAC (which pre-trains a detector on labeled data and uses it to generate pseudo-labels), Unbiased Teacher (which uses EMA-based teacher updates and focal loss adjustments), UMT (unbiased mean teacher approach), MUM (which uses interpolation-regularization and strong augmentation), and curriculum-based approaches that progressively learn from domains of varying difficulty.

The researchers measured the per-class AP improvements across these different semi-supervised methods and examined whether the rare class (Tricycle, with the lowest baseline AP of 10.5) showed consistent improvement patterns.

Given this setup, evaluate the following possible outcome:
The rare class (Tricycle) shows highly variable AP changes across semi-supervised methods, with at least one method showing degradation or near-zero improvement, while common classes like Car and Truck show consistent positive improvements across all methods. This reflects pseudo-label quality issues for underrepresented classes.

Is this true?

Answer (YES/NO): NO